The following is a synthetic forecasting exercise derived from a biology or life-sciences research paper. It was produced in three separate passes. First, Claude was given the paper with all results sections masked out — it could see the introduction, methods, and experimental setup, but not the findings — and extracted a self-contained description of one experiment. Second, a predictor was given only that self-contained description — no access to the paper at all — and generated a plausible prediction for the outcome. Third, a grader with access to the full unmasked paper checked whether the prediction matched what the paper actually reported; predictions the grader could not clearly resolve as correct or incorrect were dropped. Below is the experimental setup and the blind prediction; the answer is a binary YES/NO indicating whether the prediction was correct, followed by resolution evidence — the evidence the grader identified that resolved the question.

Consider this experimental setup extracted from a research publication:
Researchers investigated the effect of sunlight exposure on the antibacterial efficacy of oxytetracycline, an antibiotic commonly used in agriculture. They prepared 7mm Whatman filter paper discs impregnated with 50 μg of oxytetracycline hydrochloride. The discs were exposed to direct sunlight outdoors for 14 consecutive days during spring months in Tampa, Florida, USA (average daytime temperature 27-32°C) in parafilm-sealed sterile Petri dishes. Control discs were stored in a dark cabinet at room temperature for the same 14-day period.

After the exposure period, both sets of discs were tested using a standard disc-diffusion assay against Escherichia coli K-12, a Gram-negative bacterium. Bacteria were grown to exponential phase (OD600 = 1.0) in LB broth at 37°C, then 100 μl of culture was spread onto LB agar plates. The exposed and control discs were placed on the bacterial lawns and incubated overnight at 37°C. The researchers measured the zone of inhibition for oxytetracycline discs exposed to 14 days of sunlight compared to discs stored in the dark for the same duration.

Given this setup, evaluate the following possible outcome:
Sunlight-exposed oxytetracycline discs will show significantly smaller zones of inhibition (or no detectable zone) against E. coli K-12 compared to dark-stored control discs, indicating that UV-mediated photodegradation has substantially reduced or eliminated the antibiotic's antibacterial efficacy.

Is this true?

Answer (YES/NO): YES